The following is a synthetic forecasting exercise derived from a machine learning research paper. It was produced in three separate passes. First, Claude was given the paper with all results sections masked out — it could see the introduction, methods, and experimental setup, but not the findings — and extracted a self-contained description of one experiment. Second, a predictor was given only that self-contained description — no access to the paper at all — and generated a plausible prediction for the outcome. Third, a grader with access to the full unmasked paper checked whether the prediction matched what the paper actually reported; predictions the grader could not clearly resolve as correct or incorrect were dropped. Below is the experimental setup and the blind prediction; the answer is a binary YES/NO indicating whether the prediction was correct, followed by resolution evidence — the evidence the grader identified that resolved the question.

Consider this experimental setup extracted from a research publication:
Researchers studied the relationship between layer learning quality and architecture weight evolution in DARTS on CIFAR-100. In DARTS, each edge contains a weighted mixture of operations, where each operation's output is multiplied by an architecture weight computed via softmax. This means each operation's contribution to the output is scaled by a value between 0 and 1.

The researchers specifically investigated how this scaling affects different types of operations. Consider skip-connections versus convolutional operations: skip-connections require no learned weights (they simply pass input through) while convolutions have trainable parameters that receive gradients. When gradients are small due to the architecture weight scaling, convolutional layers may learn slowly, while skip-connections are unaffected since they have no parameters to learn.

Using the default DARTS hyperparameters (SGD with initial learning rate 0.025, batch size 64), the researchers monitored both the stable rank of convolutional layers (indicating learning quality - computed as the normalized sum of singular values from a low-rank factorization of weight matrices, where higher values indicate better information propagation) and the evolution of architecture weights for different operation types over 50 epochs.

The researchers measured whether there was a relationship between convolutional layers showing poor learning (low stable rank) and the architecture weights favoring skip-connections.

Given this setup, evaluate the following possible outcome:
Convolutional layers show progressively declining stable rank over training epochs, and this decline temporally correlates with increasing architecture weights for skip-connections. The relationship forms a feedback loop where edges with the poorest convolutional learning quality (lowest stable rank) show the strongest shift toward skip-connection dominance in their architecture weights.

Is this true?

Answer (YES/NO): NO